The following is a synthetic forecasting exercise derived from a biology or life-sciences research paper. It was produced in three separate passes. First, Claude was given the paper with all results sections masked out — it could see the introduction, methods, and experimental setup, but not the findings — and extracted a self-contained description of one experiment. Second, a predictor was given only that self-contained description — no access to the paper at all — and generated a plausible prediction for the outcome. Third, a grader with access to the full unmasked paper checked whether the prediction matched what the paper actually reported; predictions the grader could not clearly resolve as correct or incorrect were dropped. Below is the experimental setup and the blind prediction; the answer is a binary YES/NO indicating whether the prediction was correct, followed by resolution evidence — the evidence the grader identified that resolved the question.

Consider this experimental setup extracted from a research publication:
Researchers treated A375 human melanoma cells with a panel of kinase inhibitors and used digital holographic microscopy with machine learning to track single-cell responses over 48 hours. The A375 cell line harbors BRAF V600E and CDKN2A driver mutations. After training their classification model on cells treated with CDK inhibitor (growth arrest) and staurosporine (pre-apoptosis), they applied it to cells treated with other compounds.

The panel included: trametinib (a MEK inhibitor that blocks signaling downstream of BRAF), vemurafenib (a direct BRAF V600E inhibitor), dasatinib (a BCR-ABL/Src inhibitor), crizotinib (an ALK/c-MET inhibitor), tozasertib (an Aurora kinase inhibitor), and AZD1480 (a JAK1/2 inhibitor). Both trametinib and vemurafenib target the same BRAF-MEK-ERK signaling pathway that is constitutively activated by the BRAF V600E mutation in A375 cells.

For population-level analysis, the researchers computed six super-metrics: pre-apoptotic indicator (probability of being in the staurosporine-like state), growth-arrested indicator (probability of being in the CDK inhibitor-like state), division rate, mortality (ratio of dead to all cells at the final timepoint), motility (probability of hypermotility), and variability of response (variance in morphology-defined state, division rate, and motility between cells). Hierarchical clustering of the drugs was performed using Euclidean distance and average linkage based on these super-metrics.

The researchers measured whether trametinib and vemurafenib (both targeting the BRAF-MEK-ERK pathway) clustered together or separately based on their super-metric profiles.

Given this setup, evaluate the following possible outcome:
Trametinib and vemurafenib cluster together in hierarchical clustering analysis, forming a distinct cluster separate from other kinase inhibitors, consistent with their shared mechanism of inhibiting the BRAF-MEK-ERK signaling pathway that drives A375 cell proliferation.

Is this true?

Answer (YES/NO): NO